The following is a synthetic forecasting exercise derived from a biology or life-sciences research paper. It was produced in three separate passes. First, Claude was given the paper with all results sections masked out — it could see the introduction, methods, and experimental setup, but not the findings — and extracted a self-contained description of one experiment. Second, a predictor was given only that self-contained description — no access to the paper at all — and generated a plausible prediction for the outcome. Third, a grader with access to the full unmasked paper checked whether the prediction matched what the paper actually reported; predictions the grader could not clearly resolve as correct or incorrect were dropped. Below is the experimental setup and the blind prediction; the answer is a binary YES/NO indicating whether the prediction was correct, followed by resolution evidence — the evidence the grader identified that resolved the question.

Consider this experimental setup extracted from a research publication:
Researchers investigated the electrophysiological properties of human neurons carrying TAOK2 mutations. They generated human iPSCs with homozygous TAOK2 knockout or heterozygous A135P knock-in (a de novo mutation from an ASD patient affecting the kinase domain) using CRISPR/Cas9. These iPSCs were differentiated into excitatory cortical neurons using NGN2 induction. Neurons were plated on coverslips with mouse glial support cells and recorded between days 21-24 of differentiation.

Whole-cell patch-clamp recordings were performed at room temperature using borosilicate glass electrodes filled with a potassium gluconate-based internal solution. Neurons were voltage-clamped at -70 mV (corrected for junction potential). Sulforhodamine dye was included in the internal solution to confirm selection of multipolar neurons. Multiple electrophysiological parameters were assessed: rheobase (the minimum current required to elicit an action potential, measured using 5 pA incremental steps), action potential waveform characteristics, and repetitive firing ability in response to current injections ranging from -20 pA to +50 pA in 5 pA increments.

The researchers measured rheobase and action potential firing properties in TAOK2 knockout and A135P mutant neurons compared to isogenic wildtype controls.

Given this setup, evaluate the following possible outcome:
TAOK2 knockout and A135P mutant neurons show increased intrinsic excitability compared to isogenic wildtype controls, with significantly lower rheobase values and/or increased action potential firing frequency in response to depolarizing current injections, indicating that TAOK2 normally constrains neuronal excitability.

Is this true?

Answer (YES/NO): NO